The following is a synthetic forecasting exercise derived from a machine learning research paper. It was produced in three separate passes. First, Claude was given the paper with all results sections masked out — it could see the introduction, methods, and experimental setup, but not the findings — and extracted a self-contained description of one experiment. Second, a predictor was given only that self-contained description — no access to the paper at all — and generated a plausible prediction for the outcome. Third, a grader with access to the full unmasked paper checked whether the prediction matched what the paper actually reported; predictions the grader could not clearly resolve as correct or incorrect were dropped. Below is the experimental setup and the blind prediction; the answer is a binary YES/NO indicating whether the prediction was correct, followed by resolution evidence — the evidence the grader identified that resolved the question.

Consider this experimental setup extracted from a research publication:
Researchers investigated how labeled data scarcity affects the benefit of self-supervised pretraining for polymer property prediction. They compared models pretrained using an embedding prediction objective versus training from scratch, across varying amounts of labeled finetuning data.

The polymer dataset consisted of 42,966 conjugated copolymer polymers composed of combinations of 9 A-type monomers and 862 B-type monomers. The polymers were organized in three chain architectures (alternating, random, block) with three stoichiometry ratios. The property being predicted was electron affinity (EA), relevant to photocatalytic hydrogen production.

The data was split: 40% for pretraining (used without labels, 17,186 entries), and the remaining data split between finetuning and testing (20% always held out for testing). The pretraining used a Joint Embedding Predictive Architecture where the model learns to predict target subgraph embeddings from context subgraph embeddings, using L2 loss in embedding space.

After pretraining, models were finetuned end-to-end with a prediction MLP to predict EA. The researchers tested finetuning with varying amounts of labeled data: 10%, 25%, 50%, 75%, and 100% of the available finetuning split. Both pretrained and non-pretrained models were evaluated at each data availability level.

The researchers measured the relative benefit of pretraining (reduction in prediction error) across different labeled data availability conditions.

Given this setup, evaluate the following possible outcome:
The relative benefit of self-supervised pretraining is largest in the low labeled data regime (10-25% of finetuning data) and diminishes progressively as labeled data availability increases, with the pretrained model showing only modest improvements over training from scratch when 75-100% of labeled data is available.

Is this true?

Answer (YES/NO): NO